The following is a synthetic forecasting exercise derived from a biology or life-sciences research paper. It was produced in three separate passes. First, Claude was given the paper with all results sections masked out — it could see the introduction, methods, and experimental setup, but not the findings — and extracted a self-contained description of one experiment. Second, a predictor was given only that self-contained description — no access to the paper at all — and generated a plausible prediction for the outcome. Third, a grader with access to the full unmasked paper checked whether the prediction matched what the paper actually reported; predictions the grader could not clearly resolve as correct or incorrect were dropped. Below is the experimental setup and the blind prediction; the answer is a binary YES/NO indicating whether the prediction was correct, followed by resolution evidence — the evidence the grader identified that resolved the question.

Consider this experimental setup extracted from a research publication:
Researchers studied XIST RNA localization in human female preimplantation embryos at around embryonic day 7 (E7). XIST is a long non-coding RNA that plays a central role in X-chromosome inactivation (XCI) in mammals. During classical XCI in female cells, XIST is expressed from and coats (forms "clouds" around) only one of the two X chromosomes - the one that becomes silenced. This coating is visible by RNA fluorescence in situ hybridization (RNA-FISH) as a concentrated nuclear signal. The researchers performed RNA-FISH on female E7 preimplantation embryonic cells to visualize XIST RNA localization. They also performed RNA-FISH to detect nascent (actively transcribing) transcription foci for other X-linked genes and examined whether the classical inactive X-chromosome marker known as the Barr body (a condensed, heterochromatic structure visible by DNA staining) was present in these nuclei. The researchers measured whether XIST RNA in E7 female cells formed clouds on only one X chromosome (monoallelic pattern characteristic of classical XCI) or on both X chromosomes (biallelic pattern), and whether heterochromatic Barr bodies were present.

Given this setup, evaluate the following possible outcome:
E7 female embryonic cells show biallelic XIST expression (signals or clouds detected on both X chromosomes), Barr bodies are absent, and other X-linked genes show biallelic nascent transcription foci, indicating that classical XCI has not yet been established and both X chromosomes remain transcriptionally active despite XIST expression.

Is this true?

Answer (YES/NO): YES